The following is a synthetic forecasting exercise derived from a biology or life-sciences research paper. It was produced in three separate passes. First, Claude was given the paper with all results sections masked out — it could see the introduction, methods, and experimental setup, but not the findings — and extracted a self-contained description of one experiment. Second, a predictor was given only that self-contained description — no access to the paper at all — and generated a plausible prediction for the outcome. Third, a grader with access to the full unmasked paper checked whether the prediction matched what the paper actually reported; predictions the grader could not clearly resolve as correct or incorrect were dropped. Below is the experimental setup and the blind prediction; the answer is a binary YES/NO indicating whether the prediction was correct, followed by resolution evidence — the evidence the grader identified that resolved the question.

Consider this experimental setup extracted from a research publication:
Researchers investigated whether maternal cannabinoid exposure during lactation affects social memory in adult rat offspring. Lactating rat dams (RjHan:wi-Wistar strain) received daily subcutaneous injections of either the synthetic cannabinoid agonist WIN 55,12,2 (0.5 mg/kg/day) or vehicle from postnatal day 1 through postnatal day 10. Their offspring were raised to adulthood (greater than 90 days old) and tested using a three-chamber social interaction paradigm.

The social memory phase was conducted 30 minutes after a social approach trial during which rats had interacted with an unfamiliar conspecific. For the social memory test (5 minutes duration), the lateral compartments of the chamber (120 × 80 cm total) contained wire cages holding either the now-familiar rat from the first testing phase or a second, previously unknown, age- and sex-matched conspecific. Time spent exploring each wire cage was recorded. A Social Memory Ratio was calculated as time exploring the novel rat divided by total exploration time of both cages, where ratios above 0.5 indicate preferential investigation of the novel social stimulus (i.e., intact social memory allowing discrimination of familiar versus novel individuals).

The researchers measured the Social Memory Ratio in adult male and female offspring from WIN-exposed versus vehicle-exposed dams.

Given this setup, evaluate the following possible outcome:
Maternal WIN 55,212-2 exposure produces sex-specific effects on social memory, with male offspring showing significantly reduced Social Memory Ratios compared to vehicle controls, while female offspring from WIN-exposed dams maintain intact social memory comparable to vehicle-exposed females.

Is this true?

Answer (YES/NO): NO